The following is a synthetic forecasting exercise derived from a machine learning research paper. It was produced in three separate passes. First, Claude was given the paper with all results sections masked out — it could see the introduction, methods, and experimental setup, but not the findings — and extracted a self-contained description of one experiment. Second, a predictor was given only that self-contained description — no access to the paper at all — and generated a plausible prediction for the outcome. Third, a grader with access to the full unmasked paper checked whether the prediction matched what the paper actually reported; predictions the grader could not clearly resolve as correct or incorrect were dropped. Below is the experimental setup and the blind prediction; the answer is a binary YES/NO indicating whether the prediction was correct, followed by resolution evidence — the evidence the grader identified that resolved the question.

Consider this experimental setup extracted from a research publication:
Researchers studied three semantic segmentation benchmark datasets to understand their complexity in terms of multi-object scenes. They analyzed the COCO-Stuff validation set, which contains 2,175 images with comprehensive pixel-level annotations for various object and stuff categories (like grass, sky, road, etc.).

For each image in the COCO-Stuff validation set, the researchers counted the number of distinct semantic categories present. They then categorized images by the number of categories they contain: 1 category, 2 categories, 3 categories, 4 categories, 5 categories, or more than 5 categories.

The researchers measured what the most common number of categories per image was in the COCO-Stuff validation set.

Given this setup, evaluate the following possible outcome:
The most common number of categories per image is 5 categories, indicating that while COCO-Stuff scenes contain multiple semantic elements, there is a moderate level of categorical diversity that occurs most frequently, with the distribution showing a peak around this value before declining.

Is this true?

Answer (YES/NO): YES